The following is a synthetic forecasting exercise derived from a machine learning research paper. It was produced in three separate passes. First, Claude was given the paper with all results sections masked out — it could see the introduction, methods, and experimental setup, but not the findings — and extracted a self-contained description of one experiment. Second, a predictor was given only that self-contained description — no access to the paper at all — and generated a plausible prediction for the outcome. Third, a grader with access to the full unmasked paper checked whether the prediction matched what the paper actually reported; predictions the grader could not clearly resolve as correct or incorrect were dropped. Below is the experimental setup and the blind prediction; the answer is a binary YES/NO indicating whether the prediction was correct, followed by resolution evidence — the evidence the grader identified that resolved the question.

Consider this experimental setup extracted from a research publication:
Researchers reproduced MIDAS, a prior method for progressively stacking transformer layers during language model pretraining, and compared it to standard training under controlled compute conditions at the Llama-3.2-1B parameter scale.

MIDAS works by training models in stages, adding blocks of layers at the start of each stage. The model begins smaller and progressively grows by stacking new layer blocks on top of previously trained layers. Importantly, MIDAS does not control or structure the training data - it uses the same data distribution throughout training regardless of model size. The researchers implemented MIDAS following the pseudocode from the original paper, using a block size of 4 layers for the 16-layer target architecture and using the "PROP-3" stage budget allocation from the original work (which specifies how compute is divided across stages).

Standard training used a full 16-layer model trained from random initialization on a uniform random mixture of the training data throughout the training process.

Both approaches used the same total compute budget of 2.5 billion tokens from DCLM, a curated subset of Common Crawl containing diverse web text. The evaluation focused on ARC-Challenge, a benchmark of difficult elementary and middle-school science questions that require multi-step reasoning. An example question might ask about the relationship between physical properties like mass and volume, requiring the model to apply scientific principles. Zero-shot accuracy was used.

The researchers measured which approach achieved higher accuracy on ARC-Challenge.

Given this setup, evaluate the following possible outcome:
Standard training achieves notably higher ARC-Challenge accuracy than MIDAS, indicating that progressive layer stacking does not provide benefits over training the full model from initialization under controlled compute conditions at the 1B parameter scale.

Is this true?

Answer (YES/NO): NO